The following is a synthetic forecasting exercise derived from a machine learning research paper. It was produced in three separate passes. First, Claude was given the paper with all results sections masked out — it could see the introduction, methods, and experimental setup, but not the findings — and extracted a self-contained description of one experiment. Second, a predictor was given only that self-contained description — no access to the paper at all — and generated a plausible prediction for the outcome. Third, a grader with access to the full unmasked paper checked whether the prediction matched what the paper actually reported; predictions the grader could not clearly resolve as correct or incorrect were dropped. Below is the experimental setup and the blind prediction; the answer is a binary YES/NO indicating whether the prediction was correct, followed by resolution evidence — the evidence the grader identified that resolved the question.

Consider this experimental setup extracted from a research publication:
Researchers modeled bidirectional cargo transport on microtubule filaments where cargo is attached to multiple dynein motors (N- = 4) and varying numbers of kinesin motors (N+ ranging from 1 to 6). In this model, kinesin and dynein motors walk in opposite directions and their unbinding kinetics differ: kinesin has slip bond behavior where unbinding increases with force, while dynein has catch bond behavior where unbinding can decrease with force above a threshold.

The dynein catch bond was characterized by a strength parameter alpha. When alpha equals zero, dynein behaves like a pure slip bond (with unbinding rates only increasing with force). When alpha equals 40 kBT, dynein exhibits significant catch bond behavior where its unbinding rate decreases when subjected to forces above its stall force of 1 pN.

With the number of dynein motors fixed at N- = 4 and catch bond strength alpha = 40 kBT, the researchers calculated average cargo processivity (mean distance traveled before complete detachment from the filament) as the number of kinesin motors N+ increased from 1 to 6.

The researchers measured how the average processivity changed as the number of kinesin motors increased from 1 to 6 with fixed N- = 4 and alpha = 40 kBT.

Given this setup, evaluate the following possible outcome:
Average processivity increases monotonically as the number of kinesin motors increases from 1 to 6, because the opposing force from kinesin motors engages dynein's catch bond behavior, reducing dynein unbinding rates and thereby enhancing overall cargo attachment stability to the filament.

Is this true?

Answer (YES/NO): NO